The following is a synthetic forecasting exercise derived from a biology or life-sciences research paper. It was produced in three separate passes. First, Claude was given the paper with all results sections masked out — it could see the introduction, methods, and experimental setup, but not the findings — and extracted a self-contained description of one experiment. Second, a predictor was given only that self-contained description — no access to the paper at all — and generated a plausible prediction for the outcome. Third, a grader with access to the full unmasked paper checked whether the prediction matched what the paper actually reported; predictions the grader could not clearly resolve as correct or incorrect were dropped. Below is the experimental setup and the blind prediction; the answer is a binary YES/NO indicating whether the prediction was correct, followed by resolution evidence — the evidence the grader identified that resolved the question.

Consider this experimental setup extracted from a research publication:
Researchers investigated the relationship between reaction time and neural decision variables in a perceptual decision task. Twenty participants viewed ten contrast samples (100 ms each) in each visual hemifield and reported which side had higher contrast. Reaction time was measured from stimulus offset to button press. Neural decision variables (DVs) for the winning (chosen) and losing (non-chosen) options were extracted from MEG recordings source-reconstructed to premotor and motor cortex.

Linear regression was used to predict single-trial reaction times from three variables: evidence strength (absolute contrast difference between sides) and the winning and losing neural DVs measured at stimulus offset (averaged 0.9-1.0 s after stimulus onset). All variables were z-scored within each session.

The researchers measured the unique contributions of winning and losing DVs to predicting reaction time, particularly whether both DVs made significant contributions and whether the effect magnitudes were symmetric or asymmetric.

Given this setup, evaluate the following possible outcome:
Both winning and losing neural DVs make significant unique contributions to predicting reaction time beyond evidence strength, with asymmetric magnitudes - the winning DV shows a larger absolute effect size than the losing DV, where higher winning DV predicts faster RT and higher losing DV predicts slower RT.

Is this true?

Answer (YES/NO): YES